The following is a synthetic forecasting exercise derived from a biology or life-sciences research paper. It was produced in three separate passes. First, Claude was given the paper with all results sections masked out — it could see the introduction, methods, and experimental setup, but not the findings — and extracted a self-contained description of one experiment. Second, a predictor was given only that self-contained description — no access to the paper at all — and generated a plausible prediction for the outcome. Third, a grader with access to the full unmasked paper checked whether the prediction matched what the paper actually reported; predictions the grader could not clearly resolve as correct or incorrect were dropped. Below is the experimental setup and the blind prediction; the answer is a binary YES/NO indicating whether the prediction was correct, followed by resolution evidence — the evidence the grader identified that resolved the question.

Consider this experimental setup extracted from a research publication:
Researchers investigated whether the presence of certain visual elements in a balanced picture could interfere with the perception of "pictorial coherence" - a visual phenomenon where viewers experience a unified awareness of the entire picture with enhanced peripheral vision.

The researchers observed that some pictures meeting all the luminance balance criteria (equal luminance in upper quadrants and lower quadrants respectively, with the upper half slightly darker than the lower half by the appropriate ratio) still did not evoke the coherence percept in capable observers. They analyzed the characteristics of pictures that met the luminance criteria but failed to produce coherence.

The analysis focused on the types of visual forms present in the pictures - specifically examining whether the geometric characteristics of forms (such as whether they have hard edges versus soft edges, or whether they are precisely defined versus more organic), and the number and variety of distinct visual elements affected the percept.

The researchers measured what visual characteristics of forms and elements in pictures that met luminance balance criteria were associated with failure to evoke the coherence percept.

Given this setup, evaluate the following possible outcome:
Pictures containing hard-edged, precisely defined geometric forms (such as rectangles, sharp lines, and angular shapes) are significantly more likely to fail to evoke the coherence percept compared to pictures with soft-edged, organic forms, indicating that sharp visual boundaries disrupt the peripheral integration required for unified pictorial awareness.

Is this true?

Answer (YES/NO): YES